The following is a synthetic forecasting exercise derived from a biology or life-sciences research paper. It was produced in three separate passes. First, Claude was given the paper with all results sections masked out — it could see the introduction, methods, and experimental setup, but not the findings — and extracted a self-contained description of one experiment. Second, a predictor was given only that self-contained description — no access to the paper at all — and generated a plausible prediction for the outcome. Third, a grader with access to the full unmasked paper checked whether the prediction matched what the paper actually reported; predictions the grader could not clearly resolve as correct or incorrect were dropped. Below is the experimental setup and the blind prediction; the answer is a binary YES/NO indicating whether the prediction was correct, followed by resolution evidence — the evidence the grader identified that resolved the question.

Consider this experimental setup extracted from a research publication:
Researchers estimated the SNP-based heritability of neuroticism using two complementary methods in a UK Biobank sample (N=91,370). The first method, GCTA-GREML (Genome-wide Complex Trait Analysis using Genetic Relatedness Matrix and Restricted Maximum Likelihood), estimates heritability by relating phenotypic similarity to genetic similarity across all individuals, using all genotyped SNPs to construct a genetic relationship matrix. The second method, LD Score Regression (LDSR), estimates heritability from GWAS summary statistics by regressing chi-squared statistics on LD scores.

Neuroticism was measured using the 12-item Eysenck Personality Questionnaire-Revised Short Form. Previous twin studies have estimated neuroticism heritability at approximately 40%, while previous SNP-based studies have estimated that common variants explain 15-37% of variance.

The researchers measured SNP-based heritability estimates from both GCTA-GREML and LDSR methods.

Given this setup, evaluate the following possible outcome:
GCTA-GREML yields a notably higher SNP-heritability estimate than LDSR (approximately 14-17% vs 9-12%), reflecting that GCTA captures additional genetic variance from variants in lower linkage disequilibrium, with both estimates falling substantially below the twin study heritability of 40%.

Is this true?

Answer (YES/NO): NO